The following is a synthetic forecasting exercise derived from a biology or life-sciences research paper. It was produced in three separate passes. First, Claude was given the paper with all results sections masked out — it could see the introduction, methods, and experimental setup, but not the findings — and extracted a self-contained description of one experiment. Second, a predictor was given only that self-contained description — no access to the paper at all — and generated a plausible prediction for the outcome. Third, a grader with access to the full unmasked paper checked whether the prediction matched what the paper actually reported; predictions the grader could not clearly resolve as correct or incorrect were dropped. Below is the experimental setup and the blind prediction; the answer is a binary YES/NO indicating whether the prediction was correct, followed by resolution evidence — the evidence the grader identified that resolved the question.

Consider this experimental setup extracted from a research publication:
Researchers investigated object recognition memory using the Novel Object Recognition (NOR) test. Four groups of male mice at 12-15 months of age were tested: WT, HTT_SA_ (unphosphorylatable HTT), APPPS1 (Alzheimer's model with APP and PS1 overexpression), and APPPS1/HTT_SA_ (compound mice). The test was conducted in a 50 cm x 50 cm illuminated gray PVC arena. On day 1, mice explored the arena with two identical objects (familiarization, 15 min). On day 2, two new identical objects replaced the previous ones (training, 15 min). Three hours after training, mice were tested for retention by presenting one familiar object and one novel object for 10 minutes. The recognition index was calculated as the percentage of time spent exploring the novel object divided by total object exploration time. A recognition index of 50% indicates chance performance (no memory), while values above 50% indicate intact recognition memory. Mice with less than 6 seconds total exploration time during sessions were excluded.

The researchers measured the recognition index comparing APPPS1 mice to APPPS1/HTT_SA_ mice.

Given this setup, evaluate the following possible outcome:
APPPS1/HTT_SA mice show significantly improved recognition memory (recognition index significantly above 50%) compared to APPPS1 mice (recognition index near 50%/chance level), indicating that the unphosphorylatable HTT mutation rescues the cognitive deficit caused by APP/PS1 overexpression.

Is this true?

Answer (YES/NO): YES